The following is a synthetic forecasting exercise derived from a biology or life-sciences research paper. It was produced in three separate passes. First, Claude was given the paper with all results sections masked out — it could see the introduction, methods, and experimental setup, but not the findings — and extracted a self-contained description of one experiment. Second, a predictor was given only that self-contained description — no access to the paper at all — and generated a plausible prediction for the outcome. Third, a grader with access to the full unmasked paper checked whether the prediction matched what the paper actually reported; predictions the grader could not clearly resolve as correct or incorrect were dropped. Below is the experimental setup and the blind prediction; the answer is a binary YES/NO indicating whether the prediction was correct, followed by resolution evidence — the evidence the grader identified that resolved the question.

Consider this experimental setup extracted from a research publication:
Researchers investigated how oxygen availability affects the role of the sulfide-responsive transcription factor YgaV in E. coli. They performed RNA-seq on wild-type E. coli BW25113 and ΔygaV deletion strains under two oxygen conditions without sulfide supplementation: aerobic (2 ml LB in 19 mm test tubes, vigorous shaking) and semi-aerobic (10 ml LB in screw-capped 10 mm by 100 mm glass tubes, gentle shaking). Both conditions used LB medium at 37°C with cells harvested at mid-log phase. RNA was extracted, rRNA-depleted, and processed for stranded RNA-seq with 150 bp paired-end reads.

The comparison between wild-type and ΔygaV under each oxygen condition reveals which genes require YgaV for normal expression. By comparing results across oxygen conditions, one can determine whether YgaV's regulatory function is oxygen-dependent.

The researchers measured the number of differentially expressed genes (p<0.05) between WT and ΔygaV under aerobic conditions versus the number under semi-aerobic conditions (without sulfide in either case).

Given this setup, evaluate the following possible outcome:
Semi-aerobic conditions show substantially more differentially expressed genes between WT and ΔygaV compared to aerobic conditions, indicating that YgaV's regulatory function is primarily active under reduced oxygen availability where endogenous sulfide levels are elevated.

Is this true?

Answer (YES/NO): NO